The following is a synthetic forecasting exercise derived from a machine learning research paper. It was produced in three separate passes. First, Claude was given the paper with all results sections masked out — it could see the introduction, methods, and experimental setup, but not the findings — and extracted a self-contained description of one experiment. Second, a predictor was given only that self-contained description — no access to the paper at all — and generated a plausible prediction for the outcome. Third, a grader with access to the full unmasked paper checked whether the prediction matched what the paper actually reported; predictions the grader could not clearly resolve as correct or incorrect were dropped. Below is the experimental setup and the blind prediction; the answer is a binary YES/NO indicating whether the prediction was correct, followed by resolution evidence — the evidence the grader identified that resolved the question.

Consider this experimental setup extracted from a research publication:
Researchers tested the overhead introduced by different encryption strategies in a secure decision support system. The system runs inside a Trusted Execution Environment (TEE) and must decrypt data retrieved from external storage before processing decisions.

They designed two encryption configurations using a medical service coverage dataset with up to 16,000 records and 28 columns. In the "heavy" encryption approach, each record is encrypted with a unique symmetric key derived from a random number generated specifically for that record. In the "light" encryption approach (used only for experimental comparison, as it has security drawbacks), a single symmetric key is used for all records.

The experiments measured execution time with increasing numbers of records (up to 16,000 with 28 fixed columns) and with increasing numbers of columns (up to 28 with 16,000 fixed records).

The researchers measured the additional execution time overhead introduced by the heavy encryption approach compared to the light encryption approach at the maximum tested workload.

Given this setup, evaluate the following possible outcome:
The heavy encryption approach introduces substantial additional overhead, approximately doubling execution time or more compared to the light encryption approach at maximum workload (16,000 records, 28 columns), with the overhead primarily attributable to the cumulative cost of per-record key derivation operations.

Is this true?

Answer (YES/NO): NO